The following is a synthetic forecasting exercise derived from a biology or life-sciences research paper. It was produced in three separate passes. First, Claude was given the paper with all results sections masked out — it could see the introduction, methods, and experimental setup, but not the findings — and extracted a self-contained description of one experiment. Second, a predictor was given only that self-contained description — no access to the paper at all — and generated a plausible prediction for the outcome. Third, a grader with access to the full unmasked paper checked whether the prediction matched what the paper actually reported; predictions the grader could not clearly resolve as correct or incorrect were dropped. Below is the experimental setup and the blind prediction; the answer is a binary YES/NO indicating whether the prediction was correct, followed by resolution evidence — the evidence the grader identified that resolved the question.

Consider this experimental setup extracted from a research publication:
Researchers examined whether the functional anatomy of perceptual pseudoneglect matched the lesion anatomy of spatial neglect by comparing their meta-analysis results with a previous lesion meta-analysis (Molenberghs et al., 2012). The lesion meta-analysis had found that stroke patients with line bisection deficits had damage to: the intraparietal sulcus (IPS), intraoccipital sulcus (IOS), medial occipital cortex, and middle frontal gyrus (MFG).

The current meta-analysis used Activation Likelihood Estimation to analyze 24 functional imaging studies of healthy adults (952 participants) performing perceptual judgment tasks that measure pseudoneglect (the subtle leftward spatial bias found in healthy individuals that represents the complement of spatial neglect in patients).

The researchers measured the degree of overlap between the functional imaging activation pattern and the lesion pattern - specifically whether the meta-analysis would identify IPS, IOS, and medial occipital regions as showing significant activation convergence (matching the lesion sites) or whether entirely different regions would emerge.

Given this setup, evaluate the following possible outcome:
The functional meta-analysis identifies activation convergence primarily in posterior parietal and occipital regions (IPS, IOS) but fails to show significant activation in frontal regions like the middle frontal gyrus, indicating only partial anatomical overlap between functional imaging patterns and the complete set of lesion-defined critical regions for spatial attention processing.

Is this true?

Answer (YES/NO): YES